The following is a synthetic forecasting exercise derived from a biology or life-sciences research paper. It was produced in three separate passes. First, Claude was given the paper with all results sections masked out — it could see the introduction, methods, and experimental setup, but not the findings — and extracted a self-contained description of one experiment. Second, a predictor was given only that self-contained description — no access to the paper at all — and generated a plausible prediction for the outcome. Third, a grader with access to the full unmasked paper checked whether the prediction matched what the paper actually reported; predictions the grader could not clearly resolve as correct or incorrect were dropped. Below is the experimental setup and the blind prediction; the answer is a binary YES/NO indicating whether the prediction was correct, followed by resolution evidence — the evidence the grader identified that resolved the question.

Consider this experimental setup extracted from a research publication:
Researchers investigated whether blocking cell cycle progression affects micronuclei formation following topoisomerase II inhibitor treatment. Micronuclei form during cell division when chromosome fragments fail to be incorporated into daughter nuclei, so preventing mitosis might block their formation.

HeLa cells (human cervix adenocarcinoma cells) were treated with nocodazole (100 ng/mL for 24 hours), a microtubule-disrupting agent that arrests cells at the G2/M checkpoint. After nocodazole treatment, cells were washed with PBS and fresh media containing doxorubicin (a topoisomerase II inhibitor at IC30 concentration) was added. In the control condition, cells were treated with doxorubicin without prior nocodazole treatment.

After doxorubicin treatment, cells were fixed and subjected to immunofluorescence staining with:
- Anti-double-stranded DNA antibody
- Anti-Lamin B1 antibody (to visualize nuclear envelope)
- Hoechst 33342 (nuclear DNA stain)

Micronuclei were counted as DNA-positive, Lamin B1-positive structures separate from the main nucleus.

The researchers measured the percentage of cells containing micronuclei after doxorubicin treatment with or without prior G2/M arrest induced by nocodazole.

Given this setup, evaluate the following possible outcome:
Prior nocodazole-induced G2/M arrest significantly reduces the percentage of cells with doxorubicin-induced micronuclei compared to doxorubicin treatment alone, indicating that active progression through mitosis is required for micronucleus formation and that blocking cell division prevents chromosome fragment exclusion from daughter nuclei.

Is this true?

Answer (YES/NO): YES